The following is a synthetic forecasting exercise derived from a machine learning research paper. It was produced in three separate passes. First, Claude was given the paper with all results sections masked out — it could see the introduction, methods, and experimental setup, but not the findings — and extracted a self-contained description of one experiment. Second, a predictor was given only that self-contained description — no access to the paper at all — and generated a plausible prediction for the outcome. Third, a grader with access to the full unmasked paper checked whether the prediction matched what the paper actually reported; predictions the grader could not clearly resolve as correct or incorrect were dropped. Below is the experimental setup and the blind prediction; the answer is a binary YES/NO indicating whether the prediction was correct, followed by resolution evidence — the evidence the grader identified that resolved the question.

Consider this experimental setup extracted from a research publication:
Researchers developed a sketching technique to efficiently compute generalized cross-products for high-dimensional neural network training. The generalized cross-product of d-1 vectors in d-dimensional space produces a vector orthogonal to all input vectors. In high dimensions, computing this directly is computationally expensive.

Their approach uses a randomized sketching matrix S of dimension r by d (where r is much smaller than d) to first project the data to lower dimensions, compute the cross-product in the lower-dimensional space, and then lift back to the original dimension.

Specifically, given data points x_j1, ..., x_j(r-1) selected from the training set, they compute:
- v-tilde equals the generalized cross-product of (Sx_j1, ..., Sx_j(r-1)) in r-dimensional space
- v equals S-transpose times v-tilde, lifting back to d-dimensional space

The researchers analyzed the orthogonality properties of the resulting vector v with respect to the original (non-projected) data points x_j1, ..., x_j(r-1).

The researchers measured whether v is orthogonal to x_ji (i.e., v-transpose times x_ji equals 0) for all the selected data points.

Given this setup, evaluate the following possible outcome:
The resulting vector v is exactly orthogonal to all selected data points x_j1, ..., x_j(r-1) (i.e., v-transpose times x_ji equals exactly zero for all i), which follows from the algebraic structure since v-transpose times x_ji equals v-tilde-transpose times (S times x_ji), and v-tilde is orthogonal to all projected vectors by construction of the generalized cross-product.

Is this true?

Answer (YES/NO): YES